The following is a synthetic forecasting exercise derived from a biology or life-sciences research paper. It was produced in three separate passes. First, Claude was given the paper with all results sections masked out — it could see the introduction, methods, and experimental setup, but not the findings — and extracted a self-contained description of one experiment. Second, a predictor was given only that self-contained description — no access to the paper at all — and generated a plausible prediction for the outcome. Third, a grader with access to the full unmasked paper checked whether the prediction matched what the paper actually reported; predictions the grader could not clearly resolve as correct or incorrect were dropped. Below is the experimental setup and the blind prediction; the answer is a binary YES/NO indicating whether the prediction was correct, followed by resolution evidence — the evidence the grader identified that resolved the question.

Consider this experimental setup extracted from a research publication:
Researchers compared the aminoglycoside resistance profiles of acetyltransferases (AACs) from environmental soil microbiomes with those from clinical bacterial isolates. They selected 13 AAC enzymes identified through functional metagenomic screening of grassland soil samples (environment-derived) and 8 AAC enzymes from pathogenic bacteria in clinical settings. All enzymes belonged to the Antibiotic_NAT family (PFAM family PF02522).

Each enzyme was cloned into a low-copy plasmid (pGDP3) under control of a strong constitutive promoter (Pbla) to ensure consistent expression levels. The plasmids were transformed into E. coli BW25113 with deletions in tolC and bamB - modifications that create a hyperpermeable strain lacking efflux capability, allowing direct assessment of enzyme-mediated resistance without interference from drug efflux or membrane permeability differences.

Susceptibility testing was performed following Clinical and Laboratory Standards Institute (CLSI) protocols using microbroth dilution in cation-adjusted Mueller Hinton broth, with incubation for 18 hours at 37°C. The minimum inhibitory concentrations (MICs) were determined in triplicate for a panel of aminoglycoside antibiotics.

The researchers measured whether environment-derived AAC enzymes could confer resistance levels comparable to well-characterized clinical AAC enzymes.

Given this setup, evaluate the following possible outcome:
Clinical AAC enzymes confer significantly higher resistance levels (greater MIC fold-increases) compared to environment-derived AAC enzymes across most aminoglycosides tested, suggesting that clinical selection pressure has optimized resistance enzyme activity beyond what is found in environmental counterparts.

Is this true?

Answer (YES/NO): NO